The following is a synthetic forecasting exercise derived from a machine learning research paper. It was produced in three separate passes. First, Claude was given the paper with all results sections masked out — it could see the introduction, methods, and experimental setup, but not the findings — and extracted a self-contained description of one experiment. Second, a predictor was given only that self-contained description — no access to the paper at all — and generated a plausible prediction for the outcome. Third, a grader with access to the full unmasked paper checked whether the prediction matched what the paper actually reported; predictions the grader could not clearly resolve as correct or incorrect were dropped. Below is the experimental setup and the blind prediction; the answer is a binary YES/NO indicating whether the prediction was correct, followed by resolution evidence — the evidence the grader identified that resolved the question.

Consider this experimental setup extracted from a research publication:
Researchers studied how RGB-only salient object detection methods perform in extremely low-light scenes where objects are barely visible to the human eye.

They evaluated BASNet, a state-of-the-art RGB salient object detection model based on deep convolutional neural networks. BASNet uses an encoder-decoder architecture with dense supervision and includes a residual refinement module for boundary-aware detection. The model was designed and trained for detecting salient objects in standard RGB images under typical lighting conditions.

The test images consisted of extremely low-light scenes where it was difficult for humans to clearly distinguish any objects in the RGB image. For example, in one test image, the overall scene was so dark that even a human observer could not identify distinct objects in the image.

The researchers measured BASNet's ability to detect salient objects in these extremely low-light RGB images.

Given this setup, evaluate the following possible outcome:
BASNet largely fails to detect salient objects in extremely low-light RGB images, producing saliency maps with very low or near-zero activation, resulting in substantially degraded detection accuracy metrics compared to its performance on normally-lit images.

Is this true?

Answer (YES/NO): YES